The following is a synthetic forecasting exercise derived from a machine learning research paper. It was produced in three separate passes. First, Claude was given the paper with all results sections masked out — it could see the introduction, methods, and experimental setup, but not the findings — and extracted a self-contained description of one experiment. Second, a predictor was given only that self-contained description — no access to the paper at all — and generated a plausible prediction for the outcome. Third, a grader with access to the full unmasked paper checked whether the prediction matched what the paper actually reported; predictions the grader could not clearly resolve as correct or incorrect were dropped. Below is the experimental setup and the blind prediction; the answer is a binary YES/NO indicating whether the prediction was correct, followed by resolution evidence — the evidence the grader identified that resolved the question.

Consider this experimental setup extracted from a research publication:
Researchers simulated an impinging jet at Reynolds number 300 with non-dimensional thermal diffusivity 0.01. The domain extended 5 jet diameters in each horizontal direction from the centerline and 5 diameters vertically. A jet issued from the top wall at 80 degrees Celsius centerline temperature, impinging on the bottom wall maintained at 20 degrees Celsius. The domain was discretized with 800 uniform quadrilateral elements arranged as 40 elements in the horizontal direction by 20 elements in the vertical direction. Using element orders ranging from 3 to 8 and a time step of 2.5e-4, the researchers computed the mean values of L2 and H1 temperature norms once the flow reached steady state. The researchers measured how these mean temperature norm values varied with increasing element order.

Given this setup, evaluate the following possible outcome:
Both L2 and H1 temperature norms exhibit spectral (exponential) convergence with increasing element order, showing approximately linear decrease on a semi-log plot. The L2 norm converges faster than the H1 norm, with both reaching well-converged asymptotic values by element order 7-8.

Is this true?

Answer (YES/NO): NO